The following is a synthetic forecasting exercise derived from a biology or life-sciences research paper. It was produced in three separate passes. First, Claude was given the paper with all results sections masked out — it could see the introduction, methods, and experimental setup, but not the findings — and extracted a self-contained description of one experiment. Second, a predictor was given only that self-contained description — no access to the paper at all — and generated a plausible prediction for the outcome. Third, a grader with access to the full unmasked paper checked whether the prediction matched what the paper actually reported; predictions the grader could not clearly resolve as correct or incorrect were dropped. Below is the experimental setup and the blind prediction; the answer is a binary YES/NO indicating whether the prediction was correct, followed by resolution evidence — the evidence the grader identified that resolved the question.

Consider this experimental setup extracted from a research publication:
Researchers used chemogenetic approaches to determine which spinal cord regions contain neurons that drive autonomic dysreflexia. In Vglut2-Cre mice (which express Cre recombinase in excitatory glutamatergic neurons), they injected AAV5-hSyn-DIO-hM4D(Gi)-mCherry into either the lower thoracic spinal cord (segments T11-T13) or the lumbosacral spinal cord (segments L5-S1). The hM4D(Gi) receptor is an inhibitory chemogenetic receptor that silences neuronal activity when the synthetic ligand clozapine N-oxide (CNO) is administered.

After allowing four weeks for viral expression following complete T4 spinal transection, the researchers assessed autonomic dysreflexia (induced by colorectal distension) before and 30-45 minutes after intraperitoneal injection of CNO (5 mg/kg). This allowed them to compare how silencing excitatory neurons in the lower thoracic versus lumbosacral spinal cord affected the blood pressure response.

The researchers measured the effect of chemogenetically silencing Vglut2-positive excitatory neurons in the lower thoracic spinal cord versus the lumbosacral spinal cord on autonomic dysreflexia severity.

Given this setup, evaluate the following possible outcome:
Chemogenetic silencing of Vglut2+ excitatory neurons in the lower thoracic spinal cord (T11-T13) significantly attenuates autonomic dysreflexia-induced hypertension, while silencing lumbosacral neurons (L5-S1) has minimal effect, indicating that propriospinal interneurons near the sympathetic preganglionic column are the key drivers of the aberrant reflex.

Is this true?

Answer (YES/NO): NO